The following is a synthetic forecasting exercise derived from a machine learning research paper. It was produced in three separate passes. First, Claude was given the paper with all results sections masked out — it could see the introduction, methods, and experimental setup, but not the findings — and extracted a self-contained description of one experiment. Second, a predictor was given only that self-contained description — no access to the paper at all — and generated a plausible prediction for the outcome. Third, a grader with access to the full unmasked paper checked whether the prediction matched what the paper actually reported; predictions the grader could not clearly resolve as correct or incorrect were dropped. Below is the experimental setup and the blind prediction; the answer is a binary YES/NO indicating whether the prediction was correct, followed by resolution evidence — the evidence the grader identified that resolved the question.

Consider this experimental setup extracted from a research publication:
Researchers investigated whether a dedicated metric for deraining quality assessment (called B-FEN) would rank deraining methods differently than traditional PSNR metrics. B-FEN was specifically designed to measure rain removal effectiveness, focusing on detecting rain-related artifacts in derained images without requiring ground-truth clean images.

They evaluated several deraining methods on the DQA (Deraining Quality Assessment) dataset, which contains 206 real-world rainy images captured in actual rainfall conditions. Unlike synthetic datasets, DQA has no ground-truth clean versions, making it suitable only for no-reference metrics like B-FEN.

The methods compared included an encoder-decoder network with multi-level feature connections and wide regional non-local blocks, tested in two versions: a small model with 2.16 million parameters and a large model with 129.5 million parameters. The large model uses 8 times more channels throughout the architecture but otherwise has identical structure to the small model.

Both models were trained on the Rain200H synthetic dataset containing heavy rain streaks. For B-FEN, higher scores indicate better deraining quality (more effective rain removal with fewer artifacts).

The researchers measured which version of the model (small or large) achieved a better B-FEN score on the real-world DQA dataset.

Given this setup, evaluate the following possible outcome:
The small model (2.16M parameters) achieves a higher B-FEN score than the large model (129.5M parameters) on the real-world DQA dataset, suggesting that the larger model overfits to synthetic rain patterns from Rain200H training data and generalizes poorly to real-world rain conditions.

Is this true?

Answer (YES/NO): YES